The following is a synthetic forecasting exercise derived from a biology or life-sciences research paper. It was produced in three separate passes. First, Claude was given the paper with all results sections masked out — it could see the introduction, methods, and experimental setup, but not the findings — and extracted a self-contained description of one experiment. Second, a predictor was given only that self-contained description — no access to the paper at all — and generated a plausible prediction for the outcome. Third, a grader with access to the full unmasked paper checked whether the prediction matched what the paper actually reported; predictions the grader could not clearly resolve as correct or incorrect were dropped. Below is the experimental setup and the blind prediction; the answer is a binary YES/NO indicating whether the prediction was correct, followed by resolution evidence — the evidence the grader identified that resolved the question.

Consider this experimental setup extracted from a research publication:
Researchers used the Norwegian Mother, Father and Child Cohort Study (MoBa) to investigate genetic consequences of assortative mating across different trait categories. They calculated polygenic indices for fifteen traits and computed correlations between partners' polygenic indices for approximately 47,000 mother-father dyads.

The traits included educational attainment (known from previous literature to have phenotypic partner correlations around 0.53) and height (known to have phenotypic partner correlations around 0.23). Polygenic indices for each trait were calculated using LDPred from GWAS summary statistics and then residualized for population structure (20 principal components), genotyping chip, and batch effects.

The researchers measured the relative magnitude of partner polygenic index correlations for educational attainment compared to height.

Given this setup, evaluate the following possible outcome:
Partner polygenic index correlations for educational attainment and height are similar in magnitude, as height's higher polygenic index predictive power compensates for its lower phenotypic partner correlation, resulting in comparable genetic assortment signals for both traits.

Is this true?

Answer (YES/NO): NO